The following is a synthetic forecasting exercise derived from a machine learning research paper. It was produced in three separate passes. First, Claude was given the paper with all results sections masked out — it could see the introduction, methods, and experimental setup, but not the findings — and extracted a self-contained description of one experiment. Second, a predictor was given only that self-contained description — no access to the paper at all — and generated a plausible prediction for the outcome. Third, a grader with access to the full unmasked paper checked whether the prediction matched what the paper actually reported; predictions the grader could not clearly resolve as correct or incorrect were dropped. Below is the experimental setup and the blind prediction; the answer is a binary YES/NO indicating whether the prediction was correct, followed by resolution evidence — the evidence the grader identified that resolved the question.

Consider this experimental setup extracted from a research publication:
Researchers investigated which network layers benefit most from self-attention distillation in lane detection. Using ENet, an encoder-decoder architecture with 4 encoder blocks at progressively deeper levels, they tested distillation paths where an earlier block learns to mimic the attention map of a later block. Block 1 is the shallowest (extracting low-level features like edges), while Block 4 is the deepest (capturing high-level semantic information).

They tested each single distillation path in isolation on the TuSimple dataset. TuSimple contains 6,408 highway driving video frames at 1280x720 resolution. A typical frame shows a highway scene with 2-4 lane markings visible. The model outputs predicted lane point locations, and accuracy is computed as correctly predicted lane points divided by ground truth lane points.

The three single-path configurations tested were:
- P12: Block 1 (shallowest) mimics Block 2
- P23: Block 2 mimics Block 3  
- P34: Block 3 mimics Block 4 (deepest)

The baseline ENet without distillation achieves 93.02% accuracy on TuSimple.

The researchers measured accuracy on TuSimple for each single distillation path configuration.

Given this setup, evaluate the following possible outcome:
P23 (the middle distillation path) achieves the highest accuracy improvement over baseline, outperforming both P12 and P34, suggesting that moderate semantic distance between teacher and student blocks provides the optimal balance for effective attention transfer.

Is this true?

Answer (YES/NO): NO